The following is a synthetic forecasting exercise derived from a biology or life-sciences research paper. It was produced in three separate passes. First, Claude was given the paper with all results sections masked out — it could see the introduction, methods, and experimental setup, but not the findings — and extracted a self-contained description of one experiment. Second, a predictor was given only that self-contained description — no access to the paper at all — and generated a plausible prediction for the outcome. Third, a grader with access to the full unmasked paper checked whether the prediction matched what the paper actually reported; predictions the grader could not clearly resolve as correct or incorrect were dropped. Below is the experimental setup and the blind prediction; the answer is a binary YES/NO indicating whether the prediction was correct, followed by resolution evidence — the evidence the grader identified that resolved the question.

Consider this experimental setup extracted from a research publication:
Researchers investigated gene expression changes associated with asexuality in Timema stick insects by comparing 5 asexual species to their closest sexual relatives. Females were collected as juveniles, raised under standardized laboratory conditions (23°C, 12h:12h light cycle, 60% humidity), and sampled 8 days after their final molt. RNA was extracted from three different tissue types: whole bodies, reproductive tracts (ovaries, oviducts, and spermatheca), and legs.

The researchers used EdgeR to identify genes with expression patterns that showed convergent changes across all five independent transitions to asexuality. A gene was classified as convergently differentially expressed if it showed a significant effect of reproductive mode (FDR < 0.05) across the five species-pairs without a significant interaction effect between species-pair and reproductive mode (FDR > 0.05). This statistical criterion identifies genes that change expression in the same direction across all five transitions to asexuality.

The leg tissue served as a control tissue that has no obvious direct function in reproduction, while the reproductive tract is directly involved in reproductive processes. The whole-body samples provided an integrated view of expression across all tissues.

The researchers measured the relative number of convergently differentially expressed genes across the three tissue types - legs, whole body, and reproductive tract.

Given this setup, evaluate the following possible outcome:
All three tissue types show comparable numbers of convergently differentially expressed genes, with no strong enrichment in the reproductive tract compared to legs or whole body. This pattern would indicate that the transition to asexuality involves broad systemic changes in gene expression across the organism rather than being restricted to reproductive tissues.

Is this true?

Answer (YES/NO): NO